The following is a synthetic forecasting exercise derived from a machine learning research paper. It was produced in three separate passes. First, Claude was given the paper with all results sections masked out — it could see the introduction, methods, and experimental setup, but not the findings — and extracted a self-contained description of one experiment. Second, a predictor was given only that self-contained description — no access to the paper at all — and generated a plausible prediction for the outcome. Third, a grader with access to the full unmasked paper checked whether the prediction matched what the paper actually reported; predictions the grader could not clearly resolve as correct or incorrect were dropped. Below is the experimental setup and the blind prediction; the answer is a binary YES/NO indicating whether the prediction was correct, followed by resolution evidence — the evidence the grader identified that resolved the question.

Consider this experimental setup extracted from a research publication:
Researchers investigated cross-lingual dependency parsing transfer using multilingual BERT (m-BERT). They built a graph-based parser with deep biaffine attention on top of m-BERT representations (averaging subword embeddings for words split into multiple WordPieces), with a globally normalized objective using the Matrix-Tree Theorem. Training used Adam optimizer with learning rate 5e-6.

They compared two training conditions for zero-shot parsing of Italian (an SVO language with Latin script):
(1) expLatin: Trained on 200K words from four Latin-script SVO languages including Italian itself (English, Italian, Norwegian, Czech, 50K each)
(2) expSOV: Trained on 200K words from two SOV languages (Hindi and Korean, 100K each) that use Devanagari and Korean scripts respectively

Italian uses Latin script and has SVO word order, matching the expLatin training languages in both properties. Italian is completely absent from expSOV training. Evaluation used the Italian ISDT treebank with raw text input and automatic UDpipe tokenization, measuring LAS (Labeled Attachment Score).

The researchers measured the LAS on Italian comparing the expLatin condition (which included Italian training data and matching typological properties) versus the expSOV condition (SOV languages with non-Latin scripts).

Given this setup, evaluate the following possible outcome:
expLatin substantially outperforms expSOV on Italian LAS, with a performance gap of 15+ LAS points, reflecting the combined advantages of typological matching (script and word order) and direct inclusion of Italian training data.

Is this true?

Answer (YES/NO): YES